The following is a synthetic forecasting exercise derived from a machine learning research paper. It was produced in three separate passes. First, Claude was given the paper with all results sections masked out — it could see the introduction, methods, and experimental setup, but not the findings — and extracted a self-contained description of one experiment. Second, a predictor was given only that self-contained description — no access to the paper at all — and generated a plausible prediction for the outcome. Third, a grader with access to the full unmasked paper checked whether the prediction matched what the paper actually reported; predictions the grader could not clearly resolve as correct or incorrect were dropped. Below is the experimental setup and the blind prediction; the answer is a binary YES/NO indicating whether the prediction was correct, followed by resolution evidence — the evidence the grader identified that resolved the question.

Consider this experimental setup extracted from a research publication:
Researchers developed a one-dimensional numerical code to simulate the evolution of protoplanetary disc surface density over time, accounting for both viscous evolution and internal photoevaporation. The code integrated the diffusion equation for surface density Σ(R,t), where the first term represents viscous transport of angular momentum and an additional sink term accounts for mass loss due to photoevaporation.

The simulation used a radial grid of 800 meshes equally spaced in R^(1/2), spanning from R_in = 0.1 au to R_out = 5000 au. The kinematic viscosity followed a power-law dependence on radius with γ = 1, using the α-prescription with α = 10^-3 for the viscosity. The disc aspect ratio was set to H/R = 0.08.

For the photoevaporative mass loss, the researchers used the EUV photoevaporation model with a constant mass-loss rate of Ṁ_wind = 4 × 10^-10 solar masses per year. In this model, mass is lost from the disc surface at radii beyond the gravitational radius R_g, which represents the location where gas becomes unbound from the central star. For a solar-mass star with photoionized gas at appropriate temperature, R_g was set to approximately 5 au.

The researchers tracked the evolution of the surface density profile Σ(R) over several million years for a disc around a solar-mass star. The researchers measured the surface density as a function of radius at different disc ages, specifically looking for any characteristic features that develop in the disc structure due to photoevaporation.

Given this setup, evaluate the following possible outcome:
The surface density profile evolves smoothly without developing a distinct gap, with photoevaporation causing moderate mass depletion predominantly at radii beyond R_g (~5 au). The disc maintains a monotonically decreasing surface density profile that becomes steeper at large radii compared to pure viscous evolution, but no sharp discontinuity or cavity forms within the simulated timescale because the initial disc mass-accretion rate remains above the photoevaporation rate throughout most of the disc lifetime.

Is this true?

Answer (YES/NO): NO